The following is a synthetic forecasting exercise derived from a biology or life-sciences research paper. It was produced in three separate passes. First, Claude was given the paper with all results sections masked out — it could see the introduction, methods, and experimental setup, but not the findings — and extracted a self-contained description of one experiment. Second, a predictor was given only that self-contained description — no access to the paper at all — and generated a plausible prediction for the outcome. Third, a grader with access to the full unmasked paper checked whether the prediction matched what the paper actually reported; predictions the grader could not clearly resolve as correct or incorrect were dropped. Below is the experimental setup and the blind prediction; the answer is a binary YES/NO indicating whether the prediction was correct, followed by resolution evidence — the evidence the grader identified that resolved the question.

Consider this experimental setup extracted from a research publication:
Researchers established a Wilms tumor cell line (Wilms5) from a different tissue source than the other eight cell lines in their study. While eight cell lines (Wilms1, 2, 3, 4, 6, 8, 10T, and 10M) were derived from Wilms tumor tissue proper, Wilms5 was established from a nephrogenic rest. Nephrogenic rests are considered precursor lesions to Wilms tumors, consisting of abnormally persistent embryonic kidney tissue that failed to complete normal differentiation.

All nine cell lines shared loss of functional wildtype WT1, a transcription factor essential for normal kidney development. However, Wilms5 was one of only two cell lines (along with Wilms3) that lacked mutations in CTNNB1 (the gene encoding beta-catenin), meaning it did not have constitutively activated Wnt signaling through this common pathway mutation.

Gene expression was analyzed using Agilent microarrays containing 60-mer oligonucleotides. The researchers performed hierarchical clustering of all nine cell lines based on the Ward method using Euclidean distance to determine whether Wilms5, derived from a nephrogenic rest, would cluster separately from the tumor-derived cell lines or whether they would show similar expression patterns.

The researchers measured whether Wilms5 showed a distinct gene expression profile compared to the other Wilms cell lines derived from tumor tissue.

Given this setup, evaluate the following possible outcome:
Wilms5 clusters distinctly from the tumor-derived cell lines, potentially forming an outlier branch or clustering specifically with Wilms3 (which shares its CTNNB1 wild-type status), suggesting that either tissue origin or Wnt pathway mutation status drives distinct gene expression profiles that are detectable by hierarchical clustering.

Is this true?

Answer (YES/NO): NO